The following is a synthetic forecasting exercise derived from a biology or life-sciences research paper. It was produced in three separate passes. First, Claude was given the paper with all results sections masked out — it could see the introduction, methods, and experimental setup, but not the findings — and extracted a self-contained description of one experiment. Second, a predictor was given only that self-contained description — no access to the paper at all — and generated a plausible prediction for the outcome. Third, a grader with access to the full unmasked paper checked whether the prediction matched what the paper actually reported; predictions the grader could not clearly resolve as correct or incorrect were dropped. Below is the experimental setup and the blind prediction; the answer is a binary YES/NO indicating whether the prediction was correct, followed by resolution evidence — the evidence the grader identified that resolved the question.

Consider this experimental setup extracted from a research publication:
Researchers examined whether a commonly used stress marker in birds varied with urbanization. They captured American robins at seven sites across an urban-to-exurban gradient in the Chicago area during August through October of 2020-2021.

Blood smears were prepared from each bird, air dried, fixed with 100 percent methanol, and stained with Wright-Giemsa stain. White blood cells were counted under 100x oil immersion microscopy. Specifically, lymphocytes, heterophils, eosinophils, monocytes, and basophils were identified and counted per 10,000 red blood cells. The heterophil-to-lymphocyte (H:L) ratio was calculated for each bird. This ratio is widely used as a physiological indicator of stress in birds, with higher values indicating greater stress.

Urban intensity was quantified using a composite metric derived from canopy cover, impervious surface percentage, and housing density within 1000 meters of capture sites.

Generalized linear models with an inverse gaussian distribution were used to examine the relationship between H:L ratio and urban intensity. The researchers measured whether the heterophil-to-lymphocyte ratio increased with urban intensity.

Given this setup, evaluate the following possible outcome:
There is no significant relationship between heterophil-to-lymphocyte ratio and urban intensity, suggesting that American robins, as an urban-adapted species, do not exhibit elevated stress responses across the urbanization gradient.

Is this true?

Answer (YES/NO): YES